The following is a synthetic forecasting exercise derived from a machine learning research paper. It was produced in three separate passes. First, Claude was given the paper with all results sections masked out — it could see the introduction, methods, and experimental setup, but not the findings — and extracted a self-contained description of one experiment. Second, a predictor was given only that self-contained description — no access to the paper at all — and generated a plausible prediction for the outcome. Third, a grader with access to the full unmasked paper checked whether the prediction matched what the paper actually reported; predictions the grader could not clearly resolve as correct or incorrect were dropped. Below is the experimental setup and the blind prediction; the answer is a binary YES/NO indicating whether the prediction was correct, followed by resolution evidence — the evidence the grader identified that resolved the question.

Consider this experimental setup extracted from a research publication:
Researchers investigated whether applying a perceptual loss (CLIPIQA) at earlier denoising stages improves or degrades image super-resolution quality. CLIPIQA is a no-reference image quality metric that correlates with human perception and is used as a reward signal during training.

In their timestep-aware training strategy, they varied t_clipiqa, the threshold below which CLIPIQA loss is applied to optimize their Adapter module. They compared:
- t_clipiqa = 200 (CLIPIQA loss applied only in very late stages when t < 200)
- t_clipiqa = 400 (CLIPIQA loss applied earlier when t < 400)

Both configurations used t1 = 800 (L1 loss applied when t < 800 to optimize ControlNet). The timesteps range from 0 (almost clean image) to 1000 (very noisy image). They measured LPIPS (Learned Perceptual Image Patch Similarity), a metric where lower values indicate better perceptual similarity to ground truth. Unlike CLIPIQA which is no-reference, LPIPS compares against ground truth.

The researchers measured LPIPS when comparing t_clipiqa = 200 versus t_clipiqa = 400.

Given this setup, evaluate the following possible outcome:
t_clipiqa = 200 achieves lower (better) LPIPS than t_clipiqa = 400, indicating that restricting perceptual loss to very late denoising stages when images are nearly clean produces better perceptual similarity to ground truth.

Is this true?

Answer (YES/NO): YES